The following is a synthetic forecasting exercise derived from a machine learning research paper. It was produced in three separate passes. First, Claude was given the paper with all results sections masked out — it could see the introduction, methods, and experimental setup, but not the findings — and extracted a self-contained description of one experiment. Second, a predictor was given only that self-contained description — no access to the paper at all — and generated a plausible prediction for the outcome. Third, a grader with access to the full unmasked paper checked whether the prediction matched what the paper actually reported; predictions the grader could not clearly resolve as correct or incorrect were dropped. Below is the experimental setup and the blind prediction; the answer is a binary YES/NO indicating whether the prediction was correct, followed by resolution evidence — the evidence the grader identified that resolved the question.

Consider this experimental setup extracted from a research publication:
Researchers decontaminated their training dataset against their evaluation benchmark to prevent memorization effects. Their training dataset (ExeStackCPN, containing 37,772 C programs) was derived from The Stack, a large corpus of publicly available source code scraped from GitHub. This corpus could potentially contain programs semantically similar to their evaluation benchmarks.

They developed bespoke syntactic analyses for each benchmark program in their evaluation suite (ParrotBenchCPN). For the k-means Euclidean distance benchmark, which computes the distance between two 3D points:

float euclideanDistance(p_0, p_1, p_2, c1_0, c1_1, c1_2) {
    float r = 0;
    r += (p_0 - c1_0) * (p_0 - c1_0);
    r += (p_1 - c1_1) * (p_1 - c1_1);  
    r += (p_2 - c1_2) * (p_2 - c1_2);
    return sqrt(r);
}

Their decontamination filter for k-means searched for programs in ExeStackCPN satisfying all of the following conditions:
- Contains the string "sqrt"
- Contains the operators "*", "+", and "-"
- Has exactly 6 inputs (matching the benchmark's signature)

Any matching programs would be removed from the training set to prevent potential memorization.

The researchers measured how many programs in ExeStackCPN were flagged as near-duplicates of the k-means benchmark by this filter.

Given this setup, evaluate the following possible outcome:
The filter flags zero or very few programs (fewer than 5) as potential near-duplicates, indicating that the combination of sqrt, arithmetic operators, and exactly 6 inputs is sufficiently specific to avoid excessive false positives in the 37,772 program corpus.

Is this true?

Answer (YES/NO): NO